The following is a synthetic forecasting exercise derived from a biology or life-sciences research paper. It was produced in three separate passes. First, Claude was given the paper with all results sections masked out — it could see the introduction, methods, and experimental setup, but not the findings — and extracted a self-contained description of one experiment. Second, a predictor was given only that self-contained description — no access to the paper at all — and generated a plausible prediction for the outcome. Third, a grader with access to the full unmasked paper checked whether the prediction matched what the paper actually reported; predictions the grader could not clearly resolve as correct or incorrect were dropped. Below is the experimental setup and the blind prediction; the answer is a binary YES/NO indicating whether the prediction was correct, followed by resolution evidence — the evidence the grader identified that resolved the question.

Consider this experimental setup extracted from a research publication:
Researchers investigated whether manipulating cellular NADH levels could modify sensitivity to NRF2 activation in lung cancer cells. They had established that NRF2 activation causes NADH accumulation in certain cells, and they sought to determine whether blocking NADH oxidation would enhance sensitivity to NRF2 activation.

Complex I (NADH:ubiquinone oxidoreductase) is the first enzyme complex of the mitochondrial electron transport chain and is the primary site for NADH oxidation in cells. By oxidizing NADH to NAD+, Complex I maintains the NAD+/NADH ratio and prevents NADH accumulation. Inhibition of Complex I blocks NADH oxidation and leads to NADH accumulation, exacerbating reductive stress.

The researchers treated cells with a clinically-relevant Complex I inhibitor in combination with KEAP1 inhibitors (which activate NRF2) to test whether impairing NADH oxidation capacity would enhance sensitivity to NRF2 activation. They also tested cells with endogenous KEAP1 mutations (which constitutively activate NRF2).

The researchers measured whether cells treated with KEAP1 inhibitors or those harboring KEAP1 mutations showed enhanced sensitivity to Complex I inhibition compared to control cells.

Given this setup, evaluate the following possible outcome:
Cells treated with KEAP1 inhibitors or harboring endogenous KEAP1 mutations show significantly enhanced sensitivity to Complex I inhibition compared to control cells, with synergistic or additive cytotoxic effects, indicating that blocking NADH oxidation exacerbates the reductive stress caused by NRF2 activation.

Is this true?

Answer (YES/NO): YES